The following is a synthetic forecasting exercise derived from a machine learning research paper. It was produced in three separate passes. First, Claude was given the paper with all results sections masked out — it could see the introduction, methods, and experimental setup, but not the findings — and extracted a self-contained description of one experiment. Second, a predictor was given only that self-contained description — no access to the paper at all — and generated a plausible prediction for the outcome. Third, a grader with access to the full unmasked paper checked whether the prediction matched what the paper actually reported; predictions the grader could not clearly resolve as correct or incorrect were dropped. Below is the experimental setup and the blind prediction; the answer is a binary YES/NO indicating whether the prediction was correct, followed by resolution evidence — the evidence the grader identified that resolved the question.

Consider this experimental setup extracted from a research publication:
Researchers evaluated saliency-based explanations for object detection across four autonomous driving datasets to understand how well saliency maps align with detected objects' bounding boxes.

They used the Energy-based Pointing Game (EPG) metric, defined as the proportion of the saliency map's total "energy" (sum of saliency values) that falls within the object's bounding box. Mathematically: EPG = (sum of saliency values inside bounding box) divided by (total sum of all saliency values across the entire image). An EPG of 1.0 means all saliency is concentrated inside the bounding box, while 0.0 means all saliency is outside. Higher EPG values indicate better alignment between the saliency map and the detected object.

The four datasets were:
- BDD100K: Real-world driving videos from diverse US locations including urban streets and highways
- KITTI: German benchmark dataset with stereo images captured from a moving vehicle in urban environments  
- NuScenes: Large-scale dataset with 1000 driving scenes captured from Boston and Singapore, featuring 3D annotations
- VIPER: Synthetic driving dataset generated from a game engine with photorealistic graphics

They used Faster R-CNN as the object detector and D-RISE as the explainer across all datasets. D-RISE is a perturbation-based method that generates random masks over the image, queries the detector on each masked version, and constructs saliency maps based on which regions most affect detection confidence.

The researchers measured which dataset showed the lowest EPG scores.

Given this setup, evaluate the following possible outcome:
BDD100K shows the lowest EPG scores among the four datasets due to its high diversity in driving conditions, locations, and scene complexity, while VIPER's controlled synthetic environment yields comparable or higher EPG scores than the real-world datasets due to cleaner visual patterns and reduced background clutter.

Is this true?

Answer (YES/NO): NO